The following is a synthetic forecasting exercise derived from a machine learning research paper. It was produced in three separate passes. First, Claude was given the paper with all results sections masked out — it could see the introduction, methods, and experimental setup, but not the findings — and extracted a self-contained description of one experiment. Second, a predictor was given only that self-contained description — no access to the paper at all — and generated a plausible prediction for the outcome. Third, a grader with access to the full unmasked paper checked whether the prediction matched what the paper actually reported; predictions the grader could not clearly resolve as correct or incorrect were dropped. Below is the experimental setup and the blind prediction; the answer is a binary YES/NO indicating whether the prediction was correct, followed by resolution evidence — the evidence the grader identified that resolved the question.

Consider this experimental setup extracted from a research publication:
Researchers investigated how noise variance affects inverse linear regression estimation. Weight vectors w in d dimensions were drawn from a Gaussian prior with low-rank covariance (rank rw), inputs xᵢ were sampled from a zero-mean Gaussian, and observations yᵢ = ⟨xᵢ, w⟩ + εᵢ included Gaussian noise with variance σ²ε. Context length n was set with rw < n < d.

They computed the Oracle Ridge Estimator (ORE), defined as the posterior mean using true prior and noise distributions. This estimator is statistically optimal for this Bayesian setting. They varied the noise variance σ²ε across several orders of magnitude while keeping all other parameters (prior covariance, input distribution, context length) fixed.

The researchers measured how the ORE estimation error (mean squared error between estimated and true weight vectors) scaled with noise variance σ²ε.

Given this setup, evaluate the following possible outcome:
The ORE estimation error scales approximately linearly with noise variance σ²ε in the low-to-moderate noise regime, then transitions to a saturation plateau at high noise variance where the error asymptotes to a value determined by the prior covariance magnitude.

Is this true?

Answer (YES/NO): NO